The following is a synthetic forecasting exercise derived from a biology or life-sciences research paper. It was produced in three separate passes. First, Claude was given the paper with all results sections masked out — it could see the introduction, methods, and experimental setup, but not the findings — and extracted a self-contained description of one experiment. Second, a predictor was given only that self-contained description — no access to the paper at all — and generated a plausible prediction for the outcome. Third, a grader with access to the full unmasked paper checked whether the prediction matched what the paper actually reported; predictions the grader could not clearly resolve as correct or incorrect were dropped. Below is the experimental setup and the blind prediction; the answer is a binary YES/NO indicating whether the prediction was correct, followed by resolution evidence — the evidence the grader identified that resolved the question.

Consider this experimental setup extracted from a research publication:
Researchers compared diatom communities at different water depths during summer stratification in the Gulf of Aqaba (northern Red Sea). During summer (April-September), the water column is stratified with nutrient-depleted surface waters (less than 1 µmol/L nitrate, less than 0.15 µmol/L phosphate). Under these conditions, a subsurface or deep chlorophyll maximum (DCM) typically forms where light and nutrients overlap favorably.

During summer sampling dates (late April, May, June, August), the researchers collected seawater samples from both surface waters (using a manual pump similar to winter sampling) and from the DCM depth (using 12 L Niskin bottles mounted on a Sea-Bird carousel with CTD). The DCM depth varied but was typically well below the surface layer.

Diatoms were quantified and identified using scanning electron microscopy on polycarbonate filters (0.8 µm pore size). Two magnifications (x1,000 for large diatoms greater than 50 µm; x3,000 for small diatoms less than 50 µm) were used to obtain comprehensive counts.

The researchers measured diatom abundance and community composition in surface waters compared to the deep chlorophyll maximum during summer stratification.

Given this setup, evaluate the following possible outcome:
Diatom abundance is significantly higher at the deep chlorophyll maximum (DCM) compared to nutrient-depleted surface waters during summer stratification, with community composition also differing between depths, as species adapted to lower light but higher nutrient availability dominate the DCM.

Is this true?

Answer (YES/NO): NO